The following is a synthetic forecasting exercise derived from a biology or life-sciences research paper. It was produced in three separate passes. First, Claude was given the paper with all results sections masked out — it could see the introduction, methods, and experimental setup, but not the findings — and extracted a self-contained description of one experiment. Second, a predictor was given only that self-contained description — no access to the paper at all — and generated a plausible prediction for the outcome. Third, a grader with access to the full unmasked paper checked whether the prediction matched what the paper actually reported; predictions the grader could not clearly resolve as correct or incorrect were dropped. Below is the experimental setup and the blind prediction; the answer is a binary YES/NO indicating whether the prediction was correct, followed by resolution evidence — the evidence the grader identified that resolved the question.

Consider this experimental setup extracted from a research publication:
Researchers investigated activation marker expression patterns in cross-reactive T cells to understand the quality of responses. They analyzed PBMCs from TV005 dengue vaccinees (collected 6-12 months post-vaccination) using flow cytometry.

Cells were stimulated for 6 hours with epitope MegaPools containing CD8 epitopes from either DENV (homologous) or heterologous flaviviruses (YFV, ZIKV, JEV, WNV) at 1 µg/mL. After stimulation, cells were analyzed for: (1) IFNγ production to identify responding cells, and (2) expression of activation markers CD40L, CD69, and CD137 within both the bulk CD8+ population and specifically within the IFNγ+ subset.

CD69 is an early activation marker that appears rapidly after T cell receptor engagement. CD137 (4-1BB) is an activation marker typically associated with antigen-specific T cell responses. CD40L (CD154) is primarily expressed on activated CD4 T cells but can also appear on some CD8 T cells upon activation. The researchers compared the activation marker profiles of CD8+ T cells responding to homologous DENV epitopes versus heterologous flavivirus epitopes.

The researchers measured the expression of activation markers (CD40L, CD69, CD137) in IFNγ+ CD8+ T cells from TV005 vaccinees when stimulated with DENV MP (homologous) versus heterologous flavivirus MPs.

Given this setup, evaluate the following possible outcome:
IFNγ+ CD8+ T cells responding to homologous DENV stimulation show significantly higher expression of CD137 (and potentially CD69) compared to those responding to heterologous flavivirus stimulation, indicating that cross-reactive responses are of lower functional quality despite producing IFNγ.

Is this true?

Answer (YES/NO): NO